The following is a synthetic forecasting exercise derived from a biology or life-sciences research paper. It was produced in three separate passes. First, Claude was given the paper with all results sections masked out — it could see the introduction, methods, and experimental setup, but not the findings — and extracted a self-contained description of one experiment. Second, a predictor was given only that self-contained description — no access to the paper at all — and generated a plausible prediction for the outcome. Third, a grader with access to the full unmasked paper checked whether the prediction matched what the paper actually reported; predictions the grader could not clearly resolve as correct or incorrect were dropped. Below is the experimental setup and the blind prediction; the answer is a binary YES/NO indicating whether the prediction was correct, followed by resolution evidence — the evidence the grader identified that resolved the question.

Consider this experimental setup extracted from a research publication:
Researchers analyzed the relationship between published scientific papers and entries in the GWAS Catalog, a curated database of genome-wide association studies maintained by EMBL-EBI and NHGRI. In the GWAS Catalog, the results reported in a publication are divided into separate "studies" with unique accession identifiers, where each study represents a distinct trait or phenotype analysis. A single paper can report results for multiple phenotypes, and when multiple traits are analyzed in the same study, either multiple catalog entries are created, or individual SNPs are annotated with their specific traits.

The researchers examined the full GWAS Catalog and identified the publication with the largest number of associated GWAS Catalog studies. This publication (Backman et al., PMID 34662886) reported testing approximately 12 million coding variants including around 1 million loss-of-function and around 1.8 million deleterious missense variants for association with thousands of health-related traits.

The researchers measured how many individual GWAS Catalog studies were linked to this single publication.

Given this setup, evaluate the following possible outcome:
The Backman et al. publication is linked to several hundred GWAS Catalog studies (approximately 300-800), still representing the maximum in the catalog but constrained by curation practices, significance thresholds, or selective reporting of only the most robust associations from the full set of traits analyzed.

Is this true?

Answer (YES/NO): NO